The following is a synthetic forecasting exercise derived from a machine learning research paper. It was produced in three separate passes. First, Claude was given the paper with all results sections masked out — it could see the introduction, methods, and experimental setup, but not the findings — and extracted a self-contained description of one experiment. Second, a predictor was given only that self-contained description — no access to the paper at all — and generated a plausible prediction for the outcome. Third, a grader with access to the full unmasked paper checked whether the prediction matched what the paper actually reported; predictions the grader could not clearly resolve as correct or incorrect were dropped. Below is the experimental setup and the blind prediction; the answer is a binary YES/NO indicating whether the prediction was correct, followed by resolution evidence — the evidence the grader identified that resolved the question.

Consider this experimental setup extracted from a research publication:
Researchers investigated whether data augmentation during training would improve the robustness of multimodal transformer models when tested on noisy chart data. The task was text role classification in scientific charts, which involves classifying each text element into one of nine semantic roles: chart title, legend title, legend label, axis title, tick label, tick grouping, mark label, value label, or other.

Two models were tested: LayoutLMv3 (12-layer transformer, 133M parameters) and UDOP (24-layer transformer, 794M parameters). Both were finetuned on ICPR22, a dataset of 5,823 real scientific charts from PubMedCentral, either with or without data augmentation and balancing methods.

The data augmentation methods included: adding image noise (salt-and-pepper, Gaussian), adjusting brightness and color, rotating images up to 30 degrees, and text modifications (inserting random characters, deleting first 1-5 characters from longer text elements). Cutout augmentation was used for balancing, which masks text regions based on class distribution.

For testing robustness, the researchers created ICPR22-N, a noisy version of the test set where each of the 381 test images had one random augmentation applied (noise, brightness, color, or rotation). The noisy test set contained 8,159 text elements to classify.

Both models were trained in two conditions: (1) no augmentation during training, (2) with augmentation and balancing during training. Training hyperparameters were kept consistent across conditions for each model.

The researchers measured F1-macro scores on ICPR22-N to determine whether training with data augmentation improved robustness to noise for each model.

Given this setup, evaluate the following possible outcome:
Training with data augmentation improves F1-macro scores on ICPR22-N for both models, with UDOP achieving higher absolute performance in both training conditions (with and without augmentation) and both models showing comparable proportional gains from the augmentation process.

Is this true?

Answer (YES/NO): NO